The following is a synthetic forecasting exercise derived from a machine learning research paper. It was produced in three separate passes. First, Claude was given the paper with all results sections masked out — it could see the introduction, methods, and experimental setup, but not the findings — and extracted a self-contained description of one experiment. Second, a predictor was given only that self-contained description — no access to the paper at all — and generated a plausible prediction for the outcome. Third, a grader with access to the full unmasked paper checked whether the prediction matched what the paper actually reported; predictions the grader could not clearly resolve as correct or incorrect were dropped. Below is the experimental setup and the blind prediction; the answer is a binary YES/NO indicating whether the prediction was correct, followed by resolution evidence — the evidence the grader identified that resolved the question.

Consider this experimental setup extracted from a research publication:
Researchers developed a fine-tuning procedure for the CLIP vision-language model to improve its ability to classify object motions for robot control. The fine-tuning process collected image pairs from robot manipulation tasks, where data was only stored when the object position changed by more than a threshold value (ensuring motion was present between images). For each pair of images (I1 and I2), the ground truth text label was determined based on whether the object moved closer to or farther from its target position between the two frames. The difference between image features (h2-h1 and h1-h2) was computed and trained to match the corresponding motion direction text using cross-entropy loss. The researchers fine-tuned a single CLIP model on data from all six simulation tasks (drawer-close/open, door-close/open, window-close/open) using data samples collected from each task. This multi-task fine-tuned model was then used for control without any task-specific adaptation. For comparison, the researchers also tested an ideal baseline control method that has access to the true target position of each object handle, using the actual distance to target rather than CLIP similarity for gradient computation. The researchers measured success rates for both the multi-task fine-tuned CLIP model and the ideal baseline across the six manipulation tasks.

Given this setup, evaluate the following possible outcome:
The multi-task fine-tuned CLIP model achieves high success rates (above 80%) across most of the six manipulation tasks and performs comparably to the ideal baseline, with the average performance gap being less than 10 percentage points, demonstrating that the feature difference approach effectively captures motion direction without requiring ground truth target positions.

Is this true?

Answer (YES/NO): YES